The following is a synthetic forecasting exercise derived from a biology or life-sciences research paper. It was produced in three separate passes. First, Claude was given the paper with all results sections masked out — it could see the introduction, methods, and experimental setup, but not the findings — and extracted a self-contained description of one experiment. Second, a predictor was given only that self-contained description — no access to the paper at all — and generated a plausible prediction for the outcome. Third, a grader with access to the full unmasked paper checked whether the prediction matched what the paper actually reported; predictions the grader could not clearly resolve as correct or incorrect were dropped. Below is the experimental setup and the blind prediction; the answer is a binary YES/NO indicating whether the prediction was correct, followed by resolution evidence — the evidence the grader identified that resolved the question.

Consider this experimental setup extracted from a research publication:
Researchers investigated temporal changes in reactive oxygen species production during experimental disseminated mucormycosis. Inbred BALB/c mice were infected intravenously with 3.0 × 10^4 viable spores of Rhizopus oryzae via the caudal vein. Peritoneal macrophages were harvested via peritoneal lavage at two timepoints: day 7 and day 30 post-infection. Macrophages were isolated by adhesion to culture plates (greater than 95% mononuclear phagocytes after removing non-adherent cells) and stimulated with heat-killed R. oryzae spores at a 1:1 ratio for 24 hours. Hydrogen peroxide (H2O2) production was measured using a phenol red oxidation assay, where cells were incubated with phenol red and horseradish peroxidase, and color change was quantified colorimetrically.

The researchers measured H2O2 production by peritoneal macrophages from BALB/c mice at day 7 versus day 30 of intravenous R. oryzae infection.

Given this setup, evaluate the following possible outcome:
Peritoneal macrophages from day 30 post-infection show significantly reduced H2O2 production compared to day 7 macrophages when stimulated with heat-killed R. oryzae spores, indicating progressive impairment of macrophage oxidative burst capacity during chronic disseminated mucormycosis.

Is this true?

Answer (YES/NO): NO